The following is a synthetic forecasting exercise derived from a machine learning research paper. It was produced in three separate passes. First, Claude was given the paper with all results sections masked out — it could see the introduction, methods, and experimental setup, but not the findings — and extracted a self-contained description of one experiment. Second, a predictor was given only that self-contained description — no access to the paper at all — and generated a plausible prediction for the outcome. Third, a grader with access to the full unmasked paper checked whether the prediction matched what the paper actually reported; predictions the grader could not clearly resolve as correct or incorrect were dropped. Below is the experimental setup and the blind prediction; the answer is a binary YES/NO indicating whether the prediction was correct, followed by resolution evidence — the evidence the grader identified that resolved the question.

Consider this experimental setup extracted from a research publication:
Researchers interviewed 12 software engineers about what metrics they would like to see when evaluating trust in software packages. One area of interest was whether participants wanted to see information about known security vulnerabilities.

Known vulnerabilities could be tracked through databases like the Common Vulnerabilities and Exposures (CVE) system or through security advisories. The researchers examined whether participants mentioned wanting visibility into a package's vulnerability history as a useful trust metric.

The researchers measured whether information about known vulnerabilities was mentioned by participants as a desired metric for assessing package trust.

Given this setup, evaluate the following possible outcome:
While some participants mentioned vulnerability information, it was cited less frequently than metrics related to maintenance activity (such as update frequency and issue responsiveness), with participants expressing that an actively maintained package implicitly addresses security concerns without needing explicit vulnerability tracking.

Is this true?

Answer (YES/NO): NO